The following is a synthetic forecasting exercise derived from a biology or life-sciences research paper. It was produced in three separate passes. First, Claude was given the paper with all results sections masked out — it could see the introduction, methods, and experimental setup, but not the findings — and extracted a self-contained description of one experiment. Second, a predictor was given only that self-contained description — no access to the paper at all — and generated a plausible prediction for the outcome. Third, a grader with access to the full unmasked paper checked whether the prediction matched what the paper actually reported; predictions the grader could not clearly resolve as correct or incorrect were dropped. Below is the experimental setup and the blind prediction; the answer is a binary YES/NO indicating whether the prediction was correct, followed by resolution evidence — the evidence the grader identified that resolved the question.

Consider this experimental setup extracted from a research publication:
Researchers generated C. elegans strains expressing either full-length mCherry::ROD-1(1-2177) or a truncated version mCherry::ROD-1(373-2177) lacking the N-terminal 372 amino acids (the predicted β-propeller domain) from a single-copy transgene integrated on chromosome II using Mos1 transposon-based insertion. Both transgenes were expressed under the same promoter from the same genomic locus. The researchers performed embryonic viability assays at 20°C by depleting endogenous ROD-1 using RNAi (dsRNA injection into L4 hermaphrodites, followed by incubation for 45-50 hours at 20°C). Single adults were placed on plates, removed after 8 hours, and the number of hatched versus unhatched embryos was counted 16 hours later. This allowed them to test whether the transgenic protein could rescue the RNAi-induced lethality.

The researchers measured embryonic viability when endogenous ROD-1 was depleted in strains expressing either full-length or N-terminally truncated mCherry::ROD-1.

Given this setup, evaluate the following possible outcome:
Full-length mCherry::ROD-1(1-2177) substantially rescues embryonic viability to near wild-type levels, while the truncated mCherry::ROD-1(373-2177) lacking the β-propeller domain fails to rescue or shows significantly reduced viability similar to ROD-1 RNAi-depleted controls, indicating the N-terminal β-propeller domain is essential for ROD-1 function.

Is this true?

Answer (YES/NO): YES